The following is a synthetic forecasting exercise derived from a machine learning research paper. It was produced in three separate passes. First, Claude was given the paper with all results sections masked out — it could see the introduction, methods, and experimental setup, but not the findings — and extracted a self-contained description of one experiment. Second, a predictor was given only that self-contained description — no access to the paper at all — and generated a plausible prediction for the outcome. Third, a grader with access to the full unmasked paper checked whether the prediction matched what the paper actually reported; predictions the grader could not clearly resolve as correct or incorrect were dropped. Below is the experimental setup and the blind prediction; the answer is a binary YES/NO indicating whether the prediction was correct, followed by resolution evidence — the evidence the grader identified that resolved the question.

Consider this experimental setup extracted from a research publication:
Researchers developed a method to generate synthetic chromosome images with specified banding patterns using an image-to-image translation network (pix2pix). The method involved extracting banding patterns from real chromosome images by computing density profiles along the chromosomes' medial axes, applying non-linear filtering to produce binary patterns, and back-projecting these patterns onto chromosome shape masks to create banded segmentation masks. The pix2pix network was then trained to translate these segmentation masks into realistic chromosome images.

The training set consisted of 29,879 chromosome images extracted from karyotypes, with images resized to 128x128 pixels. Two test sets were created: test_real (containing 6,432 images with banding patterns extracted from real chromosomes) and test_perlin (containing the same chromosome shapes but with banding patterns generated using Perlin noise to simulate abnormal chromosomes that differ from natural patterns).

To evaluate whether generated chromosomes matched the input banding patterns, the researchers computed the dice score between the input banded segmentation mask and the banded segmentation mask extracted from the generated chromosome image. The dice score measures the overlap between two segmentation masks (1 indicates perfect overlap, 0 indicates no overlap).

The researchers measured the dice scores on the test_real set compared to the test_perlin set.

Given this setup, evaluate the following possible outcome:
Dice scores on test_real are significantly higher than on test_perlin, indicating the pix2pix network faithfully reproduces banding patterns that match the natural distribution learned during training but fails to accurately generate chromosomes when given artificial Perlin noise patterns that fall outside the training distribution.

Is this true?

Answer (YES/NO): NO